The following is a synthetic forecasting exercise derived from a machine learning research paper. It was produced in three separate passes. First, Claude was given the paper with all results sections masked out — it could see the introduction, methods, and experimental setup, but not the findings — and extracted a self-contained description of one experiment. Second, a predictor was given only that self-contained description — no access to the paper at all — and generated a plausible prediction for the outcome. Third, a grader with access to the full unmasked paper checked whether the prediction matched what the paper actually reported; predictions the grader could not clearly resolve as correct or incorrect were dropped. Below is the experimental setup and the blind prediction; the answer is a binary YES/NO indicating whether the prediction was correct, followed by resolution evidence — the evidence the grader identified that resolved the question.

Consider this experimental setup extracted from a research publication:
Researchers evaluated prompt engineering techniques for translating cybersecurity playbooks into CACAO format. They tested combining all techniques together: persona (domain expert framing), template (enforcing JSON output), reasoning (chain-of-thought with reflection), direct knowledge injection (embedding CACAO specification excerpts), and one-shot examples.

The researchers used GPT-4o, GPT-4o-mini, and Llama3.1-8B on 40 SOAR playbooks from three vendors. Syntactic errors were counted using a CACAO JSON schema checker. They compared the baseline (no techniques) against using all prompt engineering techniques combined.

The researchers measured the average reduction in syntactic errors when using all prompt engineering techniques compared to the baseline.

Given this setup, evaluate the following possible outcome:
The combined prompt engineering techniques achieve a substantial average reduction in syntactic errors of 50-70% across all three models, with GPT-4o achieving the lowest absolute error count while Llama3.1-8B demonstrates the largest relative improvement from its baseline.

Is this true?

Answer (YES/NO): NO